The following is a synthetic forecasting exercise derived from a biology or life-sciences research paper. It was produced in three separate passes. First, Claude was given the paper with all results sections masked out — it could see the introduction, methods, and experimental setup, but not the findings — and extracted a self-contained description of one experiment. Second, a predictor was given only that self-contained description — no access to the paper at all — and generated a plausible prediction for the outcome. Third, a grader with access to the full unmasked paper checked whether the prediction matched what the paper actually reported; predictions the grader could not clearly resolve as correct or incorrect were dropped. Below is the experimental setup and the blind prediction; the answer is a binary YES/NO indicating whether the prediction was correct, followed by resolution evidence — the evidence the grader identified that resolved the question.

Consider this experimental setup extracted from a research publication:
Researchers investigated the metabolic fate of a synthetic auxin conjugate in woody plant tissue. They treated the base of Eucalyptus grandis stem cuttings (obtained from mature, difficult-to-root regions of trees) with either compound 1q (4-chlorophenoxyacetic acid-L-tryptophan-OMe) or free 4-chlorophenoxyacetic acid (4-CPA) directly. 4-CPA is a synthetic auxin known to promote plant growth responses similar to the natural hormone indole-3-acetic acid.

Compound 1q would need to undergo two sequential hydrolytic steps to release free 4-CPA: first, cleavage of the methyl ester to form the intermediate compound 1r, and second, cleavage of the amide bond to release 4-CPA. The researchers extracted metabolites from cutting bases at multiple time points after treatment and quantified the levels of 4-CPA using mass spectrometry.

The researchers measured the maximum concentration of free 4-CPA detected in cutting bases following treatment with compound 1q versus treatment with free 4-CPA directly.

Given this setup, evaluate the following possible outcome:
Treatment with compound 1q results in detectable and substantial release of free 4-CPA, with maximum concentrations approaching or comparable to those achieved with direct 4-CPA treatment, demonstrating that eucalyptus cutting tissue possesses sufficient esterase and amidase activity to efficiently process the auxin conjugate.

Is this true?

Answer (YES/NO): YES